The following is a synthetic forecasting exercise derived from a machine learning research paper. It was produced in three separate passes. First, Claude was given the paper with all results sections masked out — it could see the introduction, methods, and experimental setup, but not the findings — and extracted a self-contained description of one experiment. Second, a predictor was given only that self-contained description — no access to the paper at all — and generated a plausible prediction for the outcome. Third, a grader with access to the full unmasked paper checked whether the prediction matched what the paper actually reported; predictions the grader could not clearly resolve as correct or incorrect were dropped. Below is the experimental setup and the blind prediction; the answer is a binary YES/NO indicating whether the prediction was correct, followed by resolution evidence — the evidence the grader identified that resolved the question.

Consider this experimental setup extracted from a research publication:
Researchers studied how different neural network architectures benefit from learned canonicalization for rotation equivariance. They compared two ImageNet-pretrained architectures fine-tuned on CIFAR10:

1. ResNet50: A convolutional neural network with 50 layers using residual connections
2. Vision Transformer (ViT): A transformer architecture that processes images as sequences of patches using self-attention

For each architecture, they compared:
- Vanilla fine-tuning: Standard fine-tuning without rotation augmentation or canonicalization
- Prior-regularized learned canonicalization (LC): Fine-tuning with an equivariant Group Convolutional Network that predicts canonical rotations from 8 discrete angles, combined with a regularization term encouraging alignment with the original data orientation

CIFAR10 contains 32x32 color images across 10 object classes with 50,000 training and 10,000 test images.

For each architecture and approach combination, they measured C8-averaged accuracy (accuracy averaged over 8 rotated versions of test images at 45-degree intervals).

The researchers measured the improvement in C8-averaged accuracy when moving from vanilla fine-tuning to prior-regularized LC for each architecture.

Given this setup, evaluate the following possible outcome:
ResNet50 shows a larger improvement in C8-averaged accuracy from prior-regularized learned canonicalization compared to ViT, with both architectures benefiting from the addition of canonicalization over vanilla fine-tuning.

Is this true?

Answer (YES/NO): YES